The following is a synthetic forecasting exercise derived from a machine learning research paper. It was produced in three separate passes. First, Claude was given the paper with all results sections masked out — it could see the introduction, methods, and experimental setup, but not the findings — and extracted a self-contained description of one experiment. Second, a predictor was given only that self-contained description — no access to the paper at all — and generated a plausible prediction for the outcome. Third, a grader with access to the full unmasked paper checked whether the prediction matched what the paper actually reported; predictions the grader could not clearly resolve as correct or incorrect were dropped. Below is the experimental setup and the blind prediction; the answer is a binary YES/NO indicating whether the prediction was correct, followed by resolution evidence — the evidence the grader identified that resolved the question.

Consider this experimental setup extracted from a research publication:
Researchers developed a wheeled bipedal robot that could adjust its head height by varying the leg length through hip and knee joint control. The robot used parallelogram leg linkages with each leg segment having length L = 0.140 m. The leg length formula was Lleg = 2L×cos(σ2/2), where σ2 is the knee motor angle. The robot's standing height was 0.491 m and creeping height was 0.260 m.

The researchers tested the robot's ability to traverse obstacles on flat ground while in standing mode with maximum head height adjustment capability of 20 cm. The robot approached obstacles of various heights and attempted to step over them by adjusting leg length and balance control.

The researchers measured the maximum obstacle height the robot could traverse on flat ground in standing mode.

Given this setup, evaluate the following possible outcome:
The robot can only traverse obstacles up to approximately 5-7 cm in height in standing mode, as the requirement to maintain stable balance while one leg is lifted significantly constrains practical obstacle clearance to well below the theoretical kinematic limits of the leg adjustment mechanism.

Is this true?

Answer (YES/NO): NO